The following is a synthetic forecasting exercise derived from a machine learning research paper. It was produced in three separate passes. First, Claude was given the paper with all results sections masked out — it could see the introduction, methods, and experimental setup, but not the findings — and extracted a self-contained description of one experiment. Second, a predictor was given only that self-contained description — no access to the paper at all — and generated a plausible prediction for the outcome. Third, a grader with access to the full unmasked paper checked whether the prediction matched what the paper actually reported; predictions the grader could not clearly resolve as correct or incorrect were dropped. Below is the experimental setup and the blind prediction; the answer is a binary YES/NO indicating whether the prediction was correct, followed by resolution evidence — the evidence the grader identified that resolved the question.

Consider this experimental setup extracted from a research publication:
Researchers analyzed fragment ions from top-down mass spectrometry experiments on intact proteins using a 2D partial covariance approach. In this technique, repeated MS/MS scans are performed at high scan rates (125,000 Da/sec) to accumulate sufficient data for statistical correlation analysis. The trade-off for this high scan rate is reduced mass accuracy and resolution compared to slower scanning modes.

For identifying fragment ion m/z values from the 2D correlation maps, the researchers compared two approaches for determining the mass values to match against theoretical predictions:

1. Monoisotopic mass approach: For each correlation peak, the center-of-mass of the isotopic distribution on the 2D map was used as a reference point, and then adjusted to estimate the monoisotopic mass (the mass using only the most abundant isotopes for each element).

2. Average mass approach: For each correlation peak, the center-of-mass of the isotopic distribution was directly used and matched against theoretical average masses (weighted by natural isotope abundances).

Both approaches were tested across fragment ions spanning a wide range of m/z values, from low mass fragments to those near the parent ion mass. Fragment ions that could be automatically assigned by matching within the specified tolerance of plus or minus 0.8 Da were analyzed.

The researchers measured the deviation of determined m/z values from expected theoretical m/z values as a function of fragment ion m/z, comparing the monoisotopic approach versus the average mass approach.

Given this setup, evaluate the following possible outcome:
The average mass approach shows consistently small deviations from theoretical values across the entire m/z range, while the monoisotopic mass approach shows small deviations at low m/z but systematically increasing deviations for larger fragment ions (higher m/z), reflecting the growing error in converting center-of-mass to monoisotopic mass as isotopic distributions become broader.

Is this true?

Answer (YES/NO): YES